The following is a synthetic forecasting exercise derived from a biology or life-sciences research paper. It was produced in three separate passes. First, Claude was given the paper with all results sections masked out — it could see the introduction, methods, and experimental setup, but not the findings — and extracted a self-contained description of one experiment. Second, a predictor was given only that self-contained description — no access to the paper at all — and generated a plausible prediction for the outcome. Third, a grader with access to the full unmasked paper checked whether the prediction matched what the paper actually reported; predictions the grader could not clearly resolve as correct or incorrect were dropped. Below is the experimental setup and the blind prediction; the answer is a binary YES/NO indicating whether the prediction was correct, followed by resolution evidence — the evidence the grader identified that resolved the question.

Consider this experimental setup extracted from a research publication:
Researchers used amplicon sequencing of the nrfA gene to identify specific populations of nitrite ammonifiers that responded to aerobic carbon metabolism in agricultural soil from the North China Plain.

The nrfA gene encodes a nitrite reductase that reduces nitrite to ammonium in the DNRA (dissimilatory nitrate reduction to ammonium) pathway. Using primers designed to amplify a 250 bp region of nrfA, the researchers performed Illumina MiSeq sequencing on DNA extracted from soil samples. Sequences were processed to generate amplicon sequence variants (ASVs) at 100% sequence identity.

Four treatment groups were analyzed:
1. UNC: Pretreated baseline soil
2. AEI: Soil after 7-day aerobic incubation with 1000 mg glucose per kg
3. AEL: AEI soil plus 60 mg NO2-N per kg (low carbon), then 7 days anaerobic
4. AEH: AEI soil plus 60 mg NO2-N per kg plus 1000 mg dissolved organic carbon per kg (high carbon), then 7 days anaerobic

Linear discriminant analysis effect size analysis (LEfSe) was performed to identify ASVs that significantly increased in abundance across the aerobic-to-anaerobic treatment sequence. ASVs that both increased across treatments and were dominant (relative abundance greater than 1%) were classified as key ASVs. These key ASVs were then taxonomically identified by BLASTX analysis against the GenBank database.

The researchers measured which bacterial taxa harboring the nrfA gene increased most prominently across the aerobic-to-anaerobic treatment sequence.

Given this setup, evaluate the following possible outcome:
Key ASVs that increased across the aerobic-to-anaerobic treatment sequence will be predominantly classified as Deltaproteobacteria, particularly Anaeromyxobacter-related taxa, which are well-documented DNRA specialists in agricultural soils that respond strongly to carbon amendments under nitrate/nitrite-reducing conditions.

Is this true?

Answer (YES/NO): NO